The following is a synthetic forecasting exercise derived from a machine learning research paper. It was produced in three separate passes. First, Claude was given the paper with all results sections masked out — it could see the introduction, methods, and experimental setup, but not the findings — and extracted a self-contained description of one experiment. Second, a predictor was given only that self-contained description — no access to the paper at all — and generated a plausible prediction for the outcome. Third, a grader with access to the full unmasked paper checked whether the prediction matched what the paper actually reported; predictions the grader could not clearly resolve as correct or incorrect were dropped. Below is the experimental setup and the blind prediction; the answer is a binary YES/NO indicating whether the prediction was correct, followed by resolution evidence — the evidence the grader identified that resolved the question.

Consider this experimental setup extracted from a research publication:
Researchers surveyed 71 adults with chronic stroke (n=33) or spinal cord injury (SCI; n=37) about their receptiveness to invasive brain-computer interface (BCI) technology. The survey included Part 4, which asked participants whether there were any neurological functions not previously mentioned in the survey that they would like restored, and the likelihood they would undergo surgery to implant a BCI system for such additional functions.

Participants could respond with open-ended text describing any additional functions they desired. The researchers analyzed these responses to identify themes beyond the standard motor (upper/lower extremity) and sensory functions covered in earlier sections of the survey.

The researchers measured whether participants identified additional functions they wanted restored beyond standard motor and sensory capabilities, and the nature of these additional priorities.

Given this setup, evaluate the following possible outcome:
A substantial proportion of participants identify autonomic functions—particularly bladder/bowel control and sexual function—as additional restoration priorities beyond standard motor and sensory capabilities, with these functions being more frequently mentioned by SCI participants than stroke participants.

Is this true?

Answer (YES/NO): NO